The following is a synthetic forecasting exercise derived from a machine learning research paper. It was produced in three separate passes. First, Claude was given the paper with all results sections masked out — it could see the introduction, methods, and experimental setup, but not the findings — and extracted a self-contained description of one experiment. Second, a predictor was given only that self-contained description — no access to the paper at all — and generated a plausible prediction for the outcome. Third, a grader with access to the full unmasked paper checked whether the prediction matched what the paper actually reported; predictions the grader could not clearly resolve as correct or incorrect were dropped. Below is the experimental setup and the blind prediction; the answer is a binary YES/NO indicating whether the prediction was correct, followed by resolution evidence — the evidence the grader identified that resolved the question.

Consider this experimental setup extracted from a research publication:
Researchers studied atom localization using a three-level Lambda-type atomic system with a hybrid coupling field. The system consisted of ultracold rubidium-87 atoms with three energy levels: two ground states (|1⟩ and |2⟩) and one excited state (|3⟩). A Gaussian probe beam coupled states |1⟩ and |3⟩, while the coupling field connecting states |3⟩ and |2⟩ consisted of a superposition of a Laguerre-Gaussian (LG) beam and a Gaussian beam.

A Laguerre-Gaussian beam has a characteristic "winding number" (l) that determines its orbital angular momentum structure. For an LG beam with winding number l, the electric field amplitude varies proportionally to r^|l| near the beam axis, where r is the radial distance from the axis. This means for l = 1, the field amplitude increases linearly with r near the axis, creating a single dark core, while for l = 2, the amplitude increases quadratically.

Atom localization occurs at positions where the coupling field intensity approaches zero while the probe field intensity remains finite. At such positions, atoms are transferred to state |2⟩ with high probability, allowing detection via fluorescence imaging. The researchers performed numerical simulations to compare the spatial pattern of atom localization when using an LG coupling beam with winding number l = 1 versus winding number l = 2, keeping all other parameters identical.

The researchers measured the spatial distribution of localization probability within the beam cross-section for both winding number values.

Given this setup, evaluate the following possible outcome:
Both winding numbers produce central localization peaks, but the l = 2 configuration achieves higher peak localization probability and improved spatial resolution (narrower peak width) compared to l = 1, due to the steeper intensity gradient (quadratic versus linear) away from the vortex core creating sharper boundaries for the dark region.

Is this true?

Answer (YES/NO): NO